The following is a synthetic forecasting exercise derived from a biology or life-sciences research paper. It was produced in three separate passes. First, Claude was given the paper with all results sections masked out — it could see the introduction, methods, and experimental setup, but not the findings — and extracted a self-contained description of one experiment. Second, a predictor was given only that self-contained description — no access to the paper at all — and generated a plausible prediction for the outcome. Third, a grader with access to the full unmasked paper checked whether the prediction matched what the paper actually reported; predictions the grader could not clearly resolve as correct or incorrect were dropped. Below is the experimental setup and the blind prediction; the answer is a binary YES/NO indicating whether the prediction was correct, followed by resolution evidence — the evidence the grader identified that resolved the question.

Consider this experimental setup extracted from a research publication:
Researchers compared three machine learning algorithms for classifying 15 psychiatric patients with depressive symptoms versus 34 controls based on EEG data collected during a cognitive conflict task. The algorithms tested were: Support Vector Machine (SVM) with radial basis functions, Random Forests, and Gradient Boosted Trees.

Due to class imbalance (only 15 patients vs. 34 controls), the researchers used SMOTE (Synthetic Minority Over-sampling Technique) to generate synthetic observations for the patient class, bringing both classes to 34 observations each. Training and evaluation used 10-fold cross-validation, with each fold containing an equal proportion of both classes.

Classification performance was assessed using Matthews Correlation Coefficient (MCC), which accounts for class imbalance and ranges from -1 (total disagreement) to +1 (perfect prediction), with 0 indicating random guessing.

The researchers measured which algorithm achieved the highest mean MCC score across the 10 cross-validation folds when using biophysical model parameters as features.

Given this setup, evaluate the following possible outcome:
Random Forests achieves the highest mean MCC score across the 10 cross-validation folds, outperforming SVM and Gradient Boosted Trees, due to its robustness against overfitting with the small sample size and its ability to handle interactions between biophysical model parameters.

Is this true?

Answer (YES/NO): NO